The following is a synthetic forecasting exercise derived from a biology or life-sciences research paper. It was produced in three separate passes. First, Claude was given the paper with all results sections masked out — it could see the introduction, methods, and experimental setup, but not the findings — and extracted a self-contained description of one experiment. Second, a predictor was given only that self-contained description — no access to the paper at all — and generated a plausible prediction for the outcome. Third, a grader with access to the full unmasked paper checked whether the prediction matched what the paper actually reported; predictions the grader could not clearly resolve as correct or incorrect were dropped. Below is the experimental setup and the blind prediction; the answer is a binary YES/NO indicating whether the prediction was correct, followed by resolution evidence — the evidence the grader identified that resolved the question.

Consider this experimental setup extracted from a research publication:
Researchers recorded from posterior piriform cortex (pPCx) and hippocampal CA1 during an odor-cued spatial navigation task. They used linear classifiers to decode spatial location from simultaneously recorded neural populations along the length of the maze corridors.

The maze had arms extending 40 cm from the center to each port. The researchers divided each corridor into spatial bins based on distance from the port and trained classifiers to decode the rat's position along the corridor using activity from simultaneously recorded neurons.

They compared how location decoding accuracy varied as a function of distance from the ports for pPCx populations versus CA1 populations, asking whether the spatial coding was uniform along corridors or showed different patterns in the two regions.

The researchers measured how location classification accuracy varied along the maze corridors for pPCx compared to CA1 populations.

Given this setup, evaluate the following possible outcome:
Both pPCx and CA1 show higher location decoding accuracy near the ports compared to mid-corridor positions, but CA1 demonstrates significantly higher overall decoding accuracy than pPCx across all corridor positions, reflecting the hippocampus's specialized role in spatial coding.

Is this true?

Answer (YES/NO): NO